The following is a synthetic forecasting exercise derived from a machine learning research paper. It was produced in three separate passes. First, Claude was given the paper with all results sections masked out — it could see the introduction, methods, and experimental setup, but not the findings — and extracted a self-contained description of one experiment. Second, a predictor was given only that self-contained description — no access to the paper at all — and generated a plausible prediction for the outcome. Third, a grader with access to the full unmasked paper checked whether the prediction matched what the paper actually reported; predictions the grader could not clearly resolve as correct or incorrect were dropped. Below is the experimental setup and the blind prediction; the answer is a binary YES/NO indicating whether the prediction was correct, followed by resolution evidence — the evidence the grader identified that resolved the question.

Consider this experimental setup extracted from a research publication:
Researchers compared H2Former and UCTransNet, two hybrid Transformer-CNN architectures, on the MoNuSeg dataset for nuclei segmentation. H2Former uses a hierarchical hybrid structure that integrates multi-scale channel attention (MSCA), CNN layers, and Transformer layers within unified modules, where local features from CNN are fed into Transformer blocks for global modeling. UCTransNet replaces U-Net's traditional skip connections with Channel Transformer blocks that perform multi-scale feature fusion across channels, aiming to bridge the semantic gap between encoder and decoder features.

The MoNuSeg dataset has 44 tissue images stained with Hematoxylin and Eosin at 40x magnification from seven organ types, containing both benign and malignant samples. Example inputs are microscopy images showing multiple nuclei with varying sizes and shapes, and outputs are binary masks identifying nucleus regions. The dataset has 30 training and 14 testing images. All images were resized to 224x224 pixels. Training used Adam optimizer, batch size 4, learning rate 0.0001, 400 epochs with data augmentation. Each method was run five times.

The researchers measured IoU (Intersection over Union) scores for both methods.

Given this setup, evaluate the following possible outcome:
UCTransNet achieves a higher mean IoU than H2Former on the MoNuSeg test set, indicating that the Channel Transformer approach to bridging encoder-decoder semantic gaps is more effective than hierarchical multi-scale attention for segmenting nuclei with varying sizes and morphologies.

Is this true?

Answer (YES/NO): YES